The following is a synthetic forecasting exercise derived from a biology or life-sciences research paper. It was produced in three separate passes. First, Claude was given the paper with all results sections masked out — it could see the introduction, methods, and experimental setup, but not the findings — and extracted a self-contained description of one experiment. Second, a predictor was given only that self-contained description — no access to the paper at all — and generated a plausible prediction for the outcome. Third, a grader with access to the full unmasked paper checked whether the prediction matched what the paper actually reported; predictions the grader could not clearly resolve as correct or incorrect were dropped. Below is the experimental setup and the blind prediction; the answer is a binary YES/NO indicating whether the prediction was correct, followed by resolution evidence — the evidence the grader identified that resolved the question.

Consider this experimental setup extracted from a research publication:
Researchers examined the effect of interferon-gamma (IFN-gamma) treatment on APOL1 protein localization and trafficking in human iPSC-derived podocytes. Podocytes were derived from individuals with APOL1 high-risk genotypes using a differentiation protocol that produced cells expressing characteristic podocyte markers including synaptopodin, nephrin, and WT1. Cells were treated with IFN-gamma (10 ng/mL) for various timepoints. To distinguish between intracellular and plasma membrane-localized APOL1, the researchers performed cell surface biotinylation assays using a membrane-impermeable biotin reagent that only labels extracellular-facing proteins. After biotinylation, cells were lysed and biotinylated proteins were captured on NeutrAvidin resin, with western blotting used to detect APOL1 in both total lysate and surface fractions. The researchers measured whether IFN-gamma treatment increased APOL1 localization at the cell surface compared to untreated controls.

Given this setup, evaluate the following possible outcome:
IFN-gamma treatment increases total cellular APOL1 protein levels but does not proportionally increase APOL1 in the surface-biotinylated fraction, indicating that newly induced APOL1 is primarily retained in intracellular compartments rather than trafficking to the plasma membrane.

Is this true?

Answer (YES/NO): NO